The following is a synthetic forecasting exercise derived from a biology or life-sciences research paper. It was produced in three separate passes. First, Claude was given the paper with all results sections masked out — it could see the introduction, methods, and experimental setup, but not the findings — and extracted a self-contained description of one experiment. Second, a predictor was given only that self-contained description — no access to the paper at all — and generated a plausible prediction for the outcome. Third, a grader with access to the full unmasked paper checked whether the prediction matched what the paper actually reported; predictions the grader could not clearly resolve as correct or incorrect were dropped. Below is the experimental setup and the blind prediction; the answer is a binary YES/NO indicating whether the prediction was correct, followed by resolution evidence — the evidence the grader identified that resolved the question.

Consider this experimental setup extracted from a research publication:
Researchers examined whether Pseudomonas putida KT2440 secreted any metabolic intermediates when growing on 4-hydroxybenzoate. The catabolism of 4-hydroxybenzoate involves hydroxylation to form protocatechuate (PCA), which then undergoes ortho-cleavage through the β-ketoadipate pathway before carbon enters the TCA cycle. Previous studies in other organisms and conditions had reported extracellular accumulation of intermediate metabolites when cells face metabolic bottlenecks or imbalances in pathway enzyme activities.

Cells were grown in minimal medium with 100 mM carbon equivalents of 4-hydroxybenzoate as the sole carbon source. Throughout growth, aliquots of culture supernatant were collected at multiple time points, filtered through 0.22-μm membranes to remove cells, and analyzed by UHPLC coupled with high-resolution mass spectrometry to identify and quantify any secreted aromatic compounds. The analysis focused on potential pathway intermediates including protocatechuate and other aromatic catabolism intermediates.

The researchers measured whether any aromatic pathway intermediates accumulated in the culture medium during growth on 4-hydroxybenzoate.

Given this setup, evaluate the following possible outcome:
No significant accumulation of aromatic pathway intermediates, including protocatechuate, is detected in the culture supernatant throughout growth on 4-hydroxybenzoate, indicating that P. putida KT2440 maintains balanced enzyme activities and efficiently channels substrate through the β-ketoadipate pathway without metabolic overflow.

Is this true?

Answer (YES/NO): NO